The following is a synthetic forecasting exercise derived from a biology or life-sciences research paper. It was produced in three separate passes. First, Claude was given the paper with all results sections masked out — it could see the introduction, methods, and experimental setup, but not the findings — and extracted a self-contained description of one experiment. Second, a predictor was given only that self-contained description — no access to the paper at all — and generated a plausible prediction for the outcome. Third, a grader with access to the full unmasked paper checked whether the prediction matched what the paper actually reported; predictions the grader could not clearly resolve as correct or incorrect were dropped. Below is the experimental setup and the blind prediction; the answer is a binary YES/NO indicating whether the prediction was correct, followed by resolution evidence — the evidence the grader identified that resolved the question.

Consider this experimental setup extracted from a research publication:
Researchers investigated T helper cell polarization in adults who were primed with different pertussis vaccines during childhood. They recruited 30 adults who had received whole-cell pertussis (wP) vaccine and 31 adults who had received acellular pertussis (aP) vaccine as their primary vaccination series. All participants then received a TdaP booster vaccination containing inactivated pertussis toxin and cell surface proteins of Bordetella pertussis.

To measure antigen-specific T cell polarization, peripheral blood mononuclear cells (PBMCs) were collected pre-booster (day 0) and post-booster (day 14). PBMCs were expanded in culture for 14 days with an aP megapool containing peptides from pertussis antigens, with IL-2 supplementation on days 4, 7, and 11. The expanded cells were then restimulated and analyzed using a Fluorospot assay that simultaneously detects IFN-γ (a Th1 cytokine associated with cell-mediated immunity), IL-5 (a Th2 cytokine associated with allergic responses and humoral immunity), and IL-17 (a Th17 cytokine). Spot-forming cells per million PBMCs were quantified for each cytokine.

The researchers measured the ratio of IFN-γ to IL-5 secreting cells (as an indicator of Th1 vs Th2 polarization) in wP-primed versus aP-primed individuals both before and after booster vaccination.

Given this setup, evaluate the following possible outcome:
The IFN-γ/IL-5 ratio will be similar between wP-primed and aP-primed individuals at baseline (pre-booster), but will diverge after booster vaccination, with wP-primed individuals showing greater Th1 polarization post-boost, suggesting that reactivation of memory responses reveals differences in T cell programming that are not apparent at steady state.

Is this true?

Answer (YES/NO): NO